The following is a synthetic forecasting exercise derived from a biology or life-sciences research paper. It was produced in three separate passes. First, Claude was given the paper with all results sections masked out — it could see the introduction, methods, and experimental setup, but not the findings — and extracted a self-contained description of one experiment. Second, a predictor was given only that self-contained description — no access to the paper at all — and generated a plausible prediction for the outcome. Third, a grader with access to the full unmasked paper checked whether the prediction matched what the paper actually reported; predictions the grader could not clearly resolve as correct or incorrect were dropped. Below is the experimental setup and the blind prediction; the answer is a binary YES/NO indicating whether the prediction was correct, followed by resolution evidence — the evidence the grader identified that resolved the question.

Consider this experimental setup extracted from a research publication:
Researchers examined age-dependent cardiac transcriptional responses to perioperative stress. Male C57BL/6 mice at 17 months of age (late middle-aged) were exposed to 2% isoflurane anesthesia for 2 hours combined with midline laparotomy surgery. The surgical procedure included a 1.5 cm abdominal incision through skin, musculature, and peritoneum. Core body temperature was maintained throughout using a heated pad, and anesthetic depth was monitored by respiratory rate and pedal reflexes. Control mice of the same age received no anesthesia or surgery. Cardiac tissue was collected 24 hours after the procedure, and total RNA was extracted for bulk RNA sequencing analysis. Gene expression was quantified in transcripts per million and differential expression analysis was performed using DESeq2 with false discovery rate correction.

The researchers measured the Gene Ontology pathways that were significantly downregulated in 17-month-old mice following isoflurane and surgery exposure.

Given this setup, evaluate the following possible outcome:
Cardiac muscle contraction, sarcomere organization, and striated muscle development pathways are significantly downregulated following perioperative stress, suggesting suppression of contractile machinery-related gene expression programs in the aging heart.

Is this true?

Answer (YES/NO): NO